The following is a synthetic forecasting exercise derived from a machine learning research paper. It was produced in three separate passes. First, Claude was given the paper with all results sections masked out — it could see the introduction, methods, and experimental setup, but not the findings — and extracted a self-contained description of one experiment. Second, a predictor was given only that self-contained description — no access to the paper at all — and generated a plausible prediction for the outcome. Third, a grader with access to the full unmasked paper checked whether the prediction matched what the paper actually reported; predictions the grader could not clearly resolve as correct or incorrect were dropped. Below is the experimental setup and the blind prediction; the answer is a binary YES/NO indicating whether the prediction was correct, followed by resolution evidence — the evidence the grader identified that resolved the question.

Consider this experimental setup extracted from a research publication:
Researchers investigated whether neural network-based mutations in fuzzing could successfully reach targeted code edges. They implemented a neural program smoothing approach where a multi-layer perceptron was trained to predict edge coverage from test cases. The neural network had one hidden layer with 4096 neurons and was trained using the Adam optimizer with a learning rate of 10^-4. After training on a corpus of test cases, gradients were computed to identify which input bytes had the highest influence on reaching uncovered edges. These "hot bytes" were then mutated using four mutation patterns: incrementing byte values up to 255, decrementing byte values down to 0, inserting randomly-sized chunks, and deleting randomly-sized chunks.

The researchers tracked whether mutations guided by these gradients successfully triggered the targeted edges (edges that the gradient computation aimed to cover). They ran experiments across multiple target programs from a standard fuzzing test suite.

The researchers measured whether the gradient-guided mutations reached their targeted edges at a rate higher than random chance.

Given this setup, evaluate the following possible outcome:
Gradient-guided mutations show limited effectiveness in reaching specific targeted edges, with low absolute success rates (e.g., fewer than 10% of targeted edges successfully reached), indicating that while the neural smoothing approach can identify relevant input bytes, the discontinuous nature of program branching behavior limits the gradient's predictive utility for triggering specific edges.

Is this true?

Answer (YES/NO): NO